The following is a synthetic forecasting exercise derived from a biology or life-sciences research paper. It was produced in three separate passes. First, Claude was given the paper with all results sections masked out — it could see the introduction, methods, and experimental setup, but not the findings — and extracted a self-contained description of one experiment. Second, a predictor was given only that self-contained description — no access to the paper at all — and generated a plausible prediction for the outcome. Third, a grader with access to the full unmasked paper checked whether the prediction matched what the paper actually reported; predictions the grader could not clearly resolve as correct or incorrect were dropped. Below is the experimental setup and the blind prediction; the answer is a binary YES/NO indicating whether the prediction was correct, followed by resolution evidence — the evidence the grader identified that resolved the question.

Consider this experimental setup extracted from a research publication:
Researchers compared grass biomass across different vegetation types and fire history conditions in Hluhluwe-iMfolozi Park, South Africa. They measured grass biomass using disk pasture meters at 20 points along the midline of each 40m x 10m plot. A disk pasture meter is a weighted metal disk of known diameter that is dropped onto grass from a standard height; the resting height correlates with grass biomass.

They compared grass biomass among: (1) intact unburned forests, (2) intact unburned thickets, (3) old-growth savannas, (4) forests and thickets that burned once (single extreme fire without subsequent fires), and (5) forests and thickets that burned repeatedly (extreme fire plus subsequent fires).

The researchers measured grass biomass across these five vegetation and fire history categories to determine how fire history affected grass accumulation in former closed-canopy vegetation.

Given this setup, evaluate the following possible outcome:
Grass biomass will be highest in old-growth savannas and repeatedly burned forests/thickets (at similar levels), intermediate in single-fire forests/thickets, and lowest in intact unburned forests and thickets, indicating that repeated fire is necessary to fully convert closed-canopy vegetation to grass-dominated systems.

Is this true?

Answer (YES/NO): NO